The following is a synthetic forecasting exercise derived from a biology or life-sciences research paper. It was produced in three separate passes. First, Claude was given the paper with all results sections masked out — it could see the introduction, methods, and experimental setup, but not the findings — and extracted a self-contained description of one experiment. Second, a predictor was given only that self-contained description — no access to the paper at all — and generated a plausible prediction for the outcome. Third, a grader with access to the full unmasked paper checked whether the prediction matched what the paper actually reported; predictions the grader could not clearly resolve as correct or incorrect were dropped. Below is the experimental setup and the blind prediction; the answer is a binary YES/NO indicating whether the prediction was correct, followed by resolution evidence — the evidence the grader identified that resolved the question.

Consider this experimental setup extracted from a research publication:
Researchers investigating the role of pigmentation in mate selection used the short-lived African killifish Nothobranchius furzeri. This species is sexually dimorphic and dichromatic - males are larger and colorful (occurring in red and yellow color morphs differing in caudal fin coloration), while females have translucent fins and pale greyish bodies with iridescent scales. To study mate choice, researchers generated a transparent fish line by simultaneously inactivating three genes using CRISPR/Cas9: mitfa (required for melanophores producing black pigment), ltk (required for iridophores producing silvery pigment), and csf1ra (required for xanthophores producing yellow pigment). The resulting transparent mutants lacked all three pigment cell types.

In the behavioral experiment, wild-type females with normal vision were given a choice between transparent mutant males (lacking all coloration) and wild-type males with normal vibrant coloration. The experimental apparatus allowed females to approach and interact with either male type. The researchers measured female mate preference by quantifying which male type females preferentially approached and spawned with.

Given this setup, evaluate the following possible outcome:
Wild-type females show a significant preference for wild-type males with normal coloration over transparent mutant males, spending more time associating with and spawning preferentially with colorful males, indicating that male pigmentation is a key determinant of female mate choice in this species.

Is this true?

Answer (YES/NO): YES